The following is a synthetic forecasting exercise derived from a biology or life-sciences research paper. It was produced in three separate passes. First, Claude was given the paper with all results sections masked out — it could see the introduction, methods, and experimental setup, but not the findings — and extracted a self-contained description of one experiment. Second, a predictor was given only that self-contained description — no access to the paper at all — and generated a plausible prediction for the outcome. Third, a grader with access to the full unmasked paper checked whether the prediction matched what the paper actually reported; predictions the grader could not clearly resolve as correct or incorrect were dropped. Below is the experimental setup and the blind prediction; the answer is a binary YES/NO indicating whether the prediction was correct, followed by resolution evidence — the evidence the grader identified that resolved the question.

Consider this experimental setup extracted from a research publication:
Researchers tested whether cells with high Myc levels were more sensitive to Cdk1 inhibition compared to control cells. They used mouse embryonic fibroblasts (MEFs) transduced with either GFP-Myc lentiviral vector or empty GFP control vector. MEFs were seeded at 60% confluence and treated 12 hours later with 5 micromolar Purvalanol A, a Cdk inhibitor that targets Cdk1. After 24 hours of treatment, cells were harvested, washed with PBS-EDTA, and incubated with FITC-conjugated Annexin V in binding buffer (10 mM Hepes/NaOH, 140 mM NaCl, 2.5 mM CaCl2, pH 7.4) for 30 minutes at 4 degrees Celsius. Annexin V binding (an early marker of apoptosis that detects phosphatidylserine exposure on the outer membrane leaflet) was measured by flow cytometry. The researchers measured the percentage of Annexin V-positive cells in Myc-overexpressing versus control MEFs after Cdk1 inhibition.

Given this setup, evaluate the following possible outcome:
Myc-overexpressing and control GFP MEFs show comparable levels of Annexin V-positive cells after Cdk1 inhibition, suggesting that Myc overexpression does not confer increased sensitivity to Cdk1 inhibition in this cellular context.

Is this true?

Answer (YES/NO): NO